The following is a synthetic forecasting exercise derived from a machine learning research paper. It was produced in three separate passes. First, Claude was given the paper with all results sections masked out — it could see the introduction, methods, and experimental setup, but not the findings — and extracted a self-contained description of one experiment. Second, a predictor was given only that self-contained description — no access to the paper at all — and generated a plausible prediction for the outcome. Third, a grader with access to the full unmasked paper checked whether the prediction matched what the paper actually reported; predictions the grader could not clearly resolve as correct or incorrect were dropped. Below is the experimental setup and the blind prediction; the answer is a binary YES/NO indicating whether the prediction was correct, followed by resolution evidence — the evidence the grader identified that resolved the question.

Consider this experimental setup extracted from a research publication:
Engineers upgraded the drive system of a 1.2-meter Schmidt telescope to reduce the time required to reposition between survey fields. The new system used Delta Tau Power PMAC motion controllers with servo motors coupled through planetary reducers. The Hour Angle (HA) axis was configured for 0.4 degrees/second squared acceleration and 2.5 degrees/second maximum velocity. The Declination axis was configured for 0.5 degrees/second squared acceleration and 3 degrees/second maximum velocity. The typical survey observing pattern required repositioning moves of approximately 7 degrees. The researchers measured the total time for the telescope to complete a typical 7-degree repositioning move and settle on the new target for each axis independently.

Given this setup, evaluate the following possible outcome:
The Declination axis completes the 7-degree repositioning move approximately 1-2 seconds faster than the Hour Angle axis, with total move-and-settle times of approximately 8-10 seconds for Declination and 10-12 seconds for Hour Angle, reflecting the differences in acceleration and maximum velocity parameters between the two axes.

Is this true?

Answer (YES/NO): NO